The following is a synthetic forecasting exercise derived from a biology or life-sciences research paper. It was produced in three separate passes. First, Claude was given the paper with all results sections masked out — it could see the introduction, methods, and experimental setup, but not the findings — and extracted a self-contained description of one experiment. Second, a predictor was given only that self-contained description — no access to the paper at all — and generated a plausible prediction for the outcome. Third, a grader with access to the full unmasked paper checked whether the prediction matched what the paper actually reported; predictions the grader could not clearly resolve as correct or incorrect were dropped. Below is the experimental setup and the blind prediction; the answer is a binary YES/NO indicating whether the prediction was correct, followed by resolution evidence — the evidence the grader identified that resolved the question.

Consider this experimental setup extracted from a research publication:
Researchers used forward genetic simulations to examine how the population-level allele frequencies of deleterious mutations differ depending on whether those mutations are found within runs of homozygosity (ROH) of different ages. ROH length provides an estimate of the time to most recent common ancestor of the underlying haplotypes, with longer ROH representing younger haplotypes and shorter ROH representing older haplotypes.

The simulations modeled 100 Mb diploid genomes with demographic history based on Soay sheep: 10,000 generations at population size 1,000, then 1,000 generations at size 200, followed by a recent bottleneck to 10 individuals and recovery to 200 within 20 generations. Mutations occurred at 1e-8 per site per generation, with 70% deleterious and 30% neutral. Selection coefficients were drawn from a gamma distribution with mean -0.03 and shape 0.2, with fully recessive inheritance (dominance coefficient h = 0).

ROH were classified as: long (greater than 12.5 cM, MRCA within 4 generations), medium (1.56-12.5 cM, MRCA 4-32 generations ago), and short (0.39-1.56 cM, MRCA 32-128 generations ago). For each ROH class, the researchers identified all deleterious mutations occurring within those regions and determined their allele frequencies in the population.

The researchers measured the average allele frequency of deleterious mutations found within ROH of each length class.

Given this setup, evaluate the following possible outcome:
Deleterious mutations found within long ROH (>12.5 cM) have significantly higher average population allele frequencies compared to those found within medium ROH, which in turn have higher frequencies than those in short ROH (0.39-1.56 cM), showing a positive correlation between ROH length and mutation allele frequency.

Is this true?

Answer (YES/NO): NO